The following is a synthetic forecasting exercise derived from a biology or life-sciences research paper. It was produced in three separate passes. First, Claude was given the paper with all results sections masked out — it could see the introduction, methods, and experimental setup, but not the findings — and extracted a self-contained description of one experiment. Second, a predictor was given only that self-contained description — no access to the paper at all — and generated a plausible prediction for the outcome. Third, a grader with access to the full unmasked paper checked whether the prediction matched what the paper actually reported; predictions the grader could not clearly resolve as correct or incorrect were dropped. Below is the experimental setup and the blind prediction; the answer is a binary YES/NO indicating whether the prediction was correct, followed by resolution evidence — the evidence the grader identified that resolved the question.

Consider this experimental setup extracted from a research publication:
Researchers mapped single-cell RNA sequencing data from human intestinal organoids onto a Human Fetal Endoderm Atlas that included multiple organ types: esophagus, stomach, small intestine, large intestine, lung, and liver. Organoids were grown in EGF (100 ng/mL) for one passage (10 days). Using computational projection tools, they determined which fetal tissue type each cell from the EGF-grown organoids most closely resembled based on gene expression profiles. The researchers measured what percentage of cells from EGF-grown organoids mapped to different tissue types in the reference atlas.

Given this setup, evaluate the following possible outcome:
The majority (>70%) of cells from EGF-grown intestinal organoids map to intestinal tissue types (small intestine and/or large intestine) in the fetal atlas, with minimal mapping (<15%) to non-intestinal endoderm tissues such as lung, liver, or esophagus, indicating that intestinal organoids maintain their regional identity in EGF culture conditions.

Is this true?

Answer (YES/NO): NO